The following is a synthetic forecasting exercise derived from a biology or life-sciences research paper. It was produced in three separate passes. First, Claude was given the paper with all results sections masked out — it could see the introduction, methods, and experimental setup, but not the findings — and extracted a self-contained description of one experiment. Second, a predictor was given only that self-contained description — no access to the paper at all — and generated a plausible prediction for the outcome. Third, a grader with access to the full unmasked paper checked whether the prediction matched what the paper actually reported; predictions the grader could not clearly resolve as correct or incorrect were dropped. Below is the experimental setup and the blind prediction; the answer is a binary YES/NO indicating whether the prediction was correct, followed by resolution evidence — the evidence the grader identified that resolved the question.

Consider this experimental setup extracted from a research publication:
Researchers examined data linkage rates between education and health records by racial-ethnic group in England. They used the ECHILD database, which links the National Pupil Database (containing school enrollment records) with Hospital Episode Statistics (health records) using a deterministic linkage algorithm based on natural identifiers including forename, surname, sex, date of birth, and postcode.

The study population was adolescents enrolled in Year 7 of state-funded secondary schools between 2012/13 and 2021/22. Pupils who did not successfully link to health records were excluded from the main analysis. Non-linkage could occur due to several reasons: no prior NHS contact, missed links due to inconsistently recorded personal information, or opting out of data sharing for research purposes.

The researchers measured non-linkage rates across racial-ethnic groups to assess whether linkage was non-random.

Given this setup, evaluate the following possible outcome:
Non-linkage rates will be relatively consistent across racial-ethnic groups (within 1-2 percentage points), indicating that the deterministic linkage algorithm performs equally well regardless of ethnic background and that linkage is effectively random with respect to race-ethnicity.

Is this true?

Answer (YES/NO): NO